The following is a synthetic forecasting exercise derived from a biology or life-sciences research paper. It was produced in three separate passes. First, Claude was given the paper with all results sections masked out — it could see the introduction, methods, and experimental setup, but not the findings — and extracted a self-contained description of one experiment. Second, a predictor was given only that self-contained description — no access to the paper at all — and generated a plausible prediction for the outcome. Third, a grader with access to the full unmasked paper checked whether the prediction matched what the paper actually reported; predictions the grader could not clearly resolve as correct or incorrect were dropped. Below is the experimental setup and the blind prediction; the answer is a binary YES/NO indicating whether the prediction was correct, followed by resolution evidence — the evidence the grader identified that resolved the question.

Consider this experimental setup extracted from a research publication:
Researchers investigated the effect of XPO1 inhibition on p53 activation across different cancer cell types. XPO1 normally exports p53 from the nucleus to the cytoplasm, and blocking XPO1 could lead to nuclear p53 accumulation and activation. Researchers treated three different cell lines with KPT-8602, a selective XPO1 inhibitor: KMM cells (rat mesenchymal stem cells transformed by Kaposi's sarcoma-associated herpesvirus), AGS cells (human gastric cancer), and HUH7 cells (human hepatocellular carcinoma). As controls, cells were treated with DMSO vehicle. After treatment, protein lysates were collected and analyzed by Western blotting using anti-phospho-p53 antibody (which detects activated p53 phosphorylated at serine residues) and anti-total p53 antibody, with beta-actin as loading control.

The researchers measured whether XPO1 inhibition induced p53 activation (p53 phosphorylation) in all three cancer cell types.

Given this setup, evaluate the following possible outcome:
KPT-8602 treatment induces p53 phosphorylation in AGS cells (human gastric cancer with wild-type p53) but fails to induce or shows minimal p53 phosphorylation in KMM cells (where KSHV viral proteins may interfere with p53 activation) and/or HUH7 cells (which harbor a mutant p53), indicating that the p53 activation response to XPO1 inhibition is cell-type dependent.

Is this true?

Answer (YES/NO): NO